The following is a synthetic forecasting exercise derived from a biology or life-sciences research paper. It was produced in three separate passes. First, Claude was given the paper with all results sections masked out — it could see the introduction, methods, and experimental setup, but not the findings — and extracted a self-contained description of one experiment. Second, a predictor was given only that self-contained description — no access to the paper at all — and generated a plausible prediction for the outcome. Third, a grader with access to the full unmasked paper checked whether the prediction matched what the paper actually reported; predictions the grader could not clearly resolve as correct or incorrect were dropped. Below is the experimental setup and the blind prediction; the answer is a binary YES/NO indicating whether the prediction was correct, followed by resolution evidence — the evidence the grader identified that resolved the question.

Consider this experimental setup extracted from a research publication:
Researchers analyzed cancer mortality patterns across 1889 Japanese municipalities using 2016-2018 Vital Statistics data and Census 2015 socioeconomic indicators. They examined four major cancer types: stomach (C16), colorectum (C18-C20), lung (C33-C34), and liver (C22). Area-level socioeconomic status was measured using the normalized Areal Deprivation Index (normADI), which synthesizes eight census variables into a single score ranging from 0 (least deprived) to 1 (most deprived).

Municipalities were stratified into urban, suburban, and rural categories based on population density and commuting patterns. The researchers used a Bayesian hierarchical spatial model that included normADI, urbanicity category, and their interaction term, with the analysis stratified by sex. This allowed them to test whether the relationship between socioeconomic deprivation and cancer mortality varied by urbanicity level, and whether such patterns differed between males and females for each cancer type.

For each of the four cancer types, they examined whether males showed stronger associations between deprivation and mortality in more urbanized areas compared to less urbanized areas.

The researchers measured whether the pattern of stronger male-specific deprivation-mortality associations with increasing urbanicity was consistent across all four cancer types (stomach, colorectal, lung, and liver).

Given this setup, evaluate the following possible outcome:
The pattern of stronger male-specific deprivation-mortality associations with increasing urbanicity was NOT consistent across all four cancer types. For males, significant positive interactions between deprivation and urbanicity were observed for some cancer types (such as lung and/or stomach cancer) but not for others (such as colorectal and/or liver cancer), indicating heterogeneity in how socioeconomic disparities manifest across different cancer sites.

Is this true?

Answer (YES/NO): NO